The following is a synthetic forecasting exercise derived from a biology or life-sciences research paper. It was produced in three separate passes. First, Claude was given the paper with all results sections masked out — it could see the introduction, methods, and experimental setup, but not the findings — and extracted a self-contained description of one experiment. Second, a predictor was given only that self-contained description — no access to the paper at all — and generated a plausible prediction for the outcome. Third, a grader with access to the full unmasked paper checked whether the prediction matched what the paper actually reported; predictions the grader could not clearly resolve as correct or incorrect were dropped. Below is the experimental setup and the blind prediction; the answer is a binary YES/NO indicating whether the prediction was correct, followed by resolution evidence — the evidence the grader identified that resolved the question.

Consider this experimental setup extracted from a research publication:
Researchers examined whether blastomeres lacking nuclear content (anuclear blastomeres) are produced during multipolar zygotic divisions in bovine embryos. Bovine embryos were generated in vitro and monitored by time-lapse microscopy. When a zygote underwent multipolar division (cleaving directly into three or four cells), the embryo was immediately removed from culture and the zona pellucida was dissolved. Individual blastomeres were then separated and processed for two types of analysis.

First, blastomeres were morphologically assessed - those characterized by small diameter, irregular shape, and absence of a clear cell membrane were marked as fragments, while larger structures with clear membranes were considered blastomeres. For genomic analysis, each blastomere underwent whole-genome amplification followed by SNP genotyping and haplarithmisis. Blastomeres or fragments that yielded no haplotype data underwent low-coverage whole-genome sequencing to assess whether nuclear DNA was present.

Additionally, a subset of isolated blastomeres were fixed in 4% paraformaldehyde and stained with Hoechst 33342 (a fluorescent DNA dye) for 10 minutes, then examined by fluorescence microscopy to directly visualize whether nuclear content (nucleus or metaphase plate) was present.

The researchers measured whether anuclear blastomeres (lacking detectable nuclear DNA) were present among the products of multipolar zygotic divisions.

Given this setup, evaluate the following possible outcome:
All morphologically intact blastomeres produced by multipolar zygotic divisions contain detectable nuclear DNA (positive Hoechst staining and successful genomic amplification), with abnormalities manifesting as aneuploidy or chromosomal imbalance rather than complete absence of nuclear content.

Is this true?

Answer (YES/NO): NO